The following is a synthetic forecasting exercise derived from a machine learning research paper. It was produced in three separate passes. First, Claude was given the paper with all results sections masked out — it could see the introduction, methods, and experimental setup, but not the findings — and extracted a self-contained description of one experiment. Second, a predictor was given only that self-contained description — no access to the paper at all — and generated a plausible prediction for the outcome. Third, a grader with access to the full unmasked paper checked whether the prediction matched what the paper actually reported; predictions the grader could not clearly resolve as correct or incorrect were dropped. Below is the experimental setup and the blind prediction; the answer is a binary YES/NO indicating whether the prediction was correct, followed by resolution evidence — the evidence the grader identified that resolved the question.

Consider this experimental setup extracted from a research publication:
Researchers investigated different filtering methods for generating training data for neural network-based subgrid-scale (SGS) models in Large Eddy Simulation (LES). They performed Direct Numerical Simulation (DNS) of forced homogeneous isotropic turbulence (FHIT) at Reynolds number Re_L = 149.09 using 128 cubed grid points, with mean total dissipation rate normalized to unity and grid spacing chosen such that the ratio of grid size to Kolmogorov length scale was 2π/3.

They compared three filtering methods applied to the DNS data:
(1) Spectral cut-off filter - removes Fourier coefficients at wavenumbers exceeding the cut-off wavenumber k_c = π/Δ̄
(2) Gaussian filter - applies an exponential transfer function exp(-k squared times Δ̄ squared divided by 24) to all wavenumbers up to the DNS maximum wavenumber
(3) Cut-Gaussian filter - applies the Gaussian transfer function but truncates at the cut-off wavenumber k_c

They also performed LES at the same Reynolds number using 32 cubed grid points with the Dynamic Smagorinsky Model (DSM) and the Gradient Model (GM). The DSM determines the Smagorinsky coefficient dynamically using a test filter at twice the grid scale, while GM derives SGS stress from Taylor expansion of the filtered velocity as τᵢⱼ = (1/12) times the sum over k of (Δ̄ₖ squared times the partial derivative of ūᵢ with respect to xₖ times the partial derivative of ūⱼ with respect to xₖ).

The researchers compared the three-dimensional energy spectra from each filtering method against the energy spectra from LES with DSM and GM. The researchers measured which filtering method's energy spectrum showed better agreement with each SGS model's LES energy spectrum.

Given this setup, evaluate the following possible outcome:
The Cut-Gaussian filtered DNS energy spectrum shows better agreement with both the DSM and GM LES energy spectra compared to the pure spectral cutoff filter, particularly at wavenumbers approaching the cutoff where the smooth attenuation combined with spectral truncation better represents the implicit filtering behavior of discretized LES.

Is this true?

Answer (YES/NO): NO